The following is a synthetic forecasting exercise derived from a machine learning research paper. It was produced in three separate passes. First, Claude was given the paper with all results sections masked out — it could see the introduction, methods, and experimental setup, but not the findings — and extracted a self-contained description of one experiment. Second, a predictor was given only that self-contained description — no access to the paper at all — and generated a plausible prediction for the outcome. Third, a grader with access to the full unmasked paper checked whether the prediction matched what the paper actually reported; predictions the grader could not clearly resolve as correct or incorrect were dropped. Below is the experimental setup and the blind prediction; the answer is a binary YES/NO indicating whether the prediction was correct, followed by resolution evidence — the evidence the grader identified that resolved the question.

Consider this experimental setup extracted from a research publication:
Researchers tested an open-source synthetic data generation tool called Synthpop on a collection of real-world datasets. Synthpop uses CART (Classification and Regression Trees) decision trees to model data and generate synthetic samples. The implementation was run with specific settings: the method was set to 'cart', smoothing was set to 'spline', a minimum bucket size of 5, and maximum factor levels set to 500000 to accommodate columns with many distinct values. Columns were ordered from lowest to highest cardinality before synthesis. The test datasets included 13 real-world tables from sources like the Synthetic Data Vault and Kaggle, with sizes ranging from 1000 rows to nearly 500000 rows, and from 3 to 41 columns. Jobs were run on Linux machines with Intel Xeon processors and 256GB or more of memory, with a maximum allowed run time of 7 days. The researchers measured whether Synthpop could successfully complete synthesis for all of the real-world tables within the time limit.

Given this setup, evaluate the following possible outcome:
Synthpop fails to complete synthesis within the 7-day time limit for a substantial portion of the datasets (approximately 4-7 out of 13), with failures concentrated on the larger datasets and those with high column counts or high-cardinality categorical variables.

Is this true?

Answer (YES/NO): NO